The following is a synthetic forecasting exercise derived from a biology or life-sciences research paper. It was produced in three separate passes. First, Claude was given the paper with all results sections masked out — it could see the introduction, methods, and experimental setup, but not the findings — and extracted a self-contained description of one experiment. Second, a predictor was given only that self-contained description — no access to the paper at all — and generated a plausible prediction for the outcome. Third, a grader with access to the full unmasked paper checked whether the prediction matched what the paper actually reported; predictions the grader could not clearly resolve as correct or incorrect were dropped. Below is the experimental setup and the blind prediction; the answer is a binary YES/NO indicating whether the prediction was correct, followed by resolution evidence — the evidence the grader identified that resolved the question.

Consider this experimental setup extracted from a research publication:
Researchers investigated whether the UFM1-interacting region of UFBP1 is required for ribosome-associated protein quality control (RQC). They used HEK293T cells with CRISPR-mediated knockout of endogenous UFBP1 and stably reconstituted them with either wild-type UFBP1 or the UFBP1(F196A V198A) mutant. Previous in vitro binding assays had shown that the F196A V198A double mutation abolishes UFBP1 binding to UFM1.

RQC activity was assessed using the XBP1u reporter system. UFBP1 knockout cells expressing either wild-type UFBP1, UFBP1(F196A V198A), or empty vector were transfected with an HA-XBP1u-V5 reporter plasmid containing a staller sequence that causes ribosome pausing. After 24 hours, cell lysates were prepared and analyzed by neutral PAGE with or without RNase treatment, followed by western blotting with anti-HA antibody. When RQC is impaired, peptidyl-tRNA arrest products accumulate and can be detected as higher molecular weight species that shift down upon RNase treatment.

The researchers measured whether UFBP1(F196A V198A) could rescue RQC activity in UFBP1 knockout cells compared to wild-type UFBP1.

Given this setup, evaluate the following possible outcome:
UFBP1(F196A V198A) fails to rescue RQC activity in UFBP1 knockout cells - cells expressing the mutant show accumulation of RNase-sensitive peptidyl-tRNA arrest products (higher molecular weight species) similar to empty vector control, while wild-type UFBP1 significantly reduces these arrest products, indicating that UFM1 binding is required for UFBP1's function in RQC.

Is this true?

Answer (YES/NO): YES